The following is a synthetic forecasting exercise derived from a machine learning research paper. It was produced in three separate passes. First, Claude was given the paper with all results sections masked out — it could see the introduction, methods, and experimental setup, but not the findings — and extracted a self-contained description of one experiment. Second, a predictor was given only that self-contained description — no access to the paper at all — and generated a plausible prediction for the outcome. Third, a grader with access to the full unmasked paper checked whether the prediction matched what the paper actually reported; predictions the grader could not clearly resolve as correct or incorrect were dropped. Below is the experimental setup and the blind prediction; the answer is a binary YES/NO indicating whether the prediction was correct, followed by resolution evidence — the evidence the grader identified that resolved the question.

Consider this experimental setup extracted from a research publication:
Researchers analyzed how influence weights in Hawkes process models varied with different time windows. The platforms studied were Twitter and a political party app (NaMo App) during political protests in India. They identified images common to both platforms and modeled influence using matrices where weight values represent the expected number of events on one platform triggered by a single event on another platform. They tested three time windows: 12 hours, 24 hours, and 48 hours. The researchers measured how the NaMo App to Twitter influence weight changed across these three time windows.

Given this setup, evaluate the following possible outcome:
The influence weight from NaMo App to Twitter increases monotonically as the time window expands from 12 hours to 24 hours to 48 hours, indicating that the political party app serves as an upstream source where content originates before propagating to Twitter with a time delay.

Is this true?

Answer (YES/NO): NO